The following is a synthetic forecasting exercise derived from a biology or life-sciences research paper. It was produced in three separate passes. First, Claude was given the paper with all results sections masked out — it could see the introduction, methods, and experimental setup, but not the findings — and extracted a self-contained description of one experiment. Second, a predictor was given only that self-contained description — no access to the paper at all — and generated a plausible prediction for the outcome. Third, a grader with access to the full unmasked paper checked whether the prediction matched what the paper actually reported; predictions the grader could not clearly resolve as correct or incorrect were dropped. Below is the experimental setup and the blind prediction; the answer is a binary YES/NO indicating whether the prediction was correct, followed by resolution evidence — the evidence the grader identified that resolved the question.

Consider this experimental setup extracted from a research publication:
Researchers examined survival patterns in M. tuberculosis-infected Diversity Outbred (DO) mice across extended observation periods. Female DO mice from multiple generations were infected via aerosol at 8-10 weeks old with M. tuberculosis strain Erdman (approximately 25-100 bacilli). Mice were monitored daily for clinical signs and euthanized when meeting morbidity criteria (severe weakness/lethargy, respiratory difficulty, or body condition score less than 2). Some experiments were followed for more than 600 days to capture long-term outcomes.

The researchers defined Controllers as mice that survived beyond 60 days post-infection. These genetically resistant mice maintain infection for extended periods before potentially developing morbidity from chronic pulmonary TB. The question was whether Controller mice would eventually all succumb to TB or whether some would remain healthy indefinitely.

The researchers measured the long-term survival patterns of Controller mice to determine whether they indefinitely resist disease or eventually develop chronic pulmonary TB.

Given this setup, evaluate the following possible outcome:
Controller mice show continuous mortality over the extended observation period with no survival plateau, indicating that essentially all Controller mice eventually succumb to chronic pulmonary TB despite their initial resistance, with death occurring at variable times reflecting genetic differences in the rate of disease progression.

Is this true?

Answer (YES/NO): YES